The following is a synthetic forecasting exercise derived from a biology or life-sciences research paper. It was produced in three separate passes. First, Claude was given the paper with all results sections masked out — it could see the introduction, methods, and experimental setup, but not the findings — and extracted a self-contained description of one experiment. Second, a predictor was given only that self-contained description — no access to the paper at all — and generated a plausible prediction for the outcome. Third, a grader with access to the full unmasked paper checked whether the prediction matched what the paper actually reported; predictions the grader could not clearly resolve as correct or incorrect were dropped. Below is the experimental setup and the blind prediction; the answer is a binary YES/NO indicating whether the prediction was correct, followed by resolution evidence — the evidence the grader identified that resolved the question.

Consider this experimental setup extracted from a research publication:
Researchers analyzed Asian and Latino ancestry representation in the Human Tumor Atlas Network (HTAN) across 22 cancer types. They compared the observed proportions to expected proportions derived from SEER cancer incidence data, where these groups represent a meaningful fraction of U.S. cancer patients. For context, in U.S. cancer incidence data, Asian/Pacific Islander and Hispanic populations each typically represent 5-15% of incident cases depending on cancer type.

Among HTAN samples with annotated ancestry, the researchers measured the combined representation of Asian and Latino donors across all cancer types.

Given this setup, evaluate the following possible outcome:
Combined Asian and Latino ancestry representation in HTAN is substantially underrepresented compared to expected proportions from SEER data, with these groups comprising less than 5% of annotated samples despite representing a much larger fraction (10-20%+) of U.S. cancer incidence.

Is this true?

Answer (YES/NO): YES